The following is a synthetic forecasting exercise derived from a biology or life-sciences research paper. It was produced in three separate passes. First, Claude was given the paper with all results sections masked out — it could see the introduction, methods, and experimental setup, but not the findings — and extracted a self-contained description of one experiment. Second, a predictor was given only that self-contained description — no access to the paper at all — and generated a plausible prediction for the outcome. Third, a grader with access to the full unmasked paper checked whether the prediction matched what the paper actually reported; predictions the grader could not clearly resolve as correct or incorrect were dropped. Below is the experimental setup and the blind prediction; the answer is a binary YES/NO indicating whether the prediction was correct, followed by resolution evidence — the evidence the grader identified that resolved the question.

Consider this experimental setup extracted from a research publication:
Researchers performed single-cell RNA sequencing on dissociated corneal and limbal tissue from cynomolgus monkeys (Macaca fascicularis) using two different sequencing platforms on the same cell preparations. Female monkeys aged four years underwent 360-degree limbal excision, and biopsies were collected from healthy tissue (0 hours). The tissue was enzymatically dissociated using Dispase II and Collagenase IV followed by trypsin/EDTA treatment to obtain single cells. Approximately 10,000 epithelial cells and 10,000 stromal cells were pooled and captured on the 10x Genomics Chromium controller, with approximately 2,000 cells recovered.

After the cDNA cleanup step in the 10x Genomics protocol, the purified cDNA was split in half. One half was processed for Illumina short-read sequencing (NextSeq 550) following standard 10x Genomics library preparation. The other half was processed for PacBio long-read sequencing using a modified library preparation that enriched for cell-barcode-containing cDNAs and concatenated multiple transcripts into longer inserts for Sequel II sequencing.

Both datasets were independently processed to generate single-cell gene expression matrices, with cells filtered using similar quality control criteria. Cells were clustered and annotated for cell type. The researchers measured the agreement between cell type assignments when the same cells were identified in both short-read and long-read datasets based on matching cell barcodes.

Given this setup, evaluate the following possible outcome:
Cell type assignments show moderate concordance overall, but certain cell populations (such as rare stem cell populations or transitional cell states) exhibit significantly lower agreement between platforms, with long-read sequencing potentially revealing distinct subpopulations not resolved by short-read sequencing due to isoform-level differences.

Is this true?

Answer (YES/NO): NO